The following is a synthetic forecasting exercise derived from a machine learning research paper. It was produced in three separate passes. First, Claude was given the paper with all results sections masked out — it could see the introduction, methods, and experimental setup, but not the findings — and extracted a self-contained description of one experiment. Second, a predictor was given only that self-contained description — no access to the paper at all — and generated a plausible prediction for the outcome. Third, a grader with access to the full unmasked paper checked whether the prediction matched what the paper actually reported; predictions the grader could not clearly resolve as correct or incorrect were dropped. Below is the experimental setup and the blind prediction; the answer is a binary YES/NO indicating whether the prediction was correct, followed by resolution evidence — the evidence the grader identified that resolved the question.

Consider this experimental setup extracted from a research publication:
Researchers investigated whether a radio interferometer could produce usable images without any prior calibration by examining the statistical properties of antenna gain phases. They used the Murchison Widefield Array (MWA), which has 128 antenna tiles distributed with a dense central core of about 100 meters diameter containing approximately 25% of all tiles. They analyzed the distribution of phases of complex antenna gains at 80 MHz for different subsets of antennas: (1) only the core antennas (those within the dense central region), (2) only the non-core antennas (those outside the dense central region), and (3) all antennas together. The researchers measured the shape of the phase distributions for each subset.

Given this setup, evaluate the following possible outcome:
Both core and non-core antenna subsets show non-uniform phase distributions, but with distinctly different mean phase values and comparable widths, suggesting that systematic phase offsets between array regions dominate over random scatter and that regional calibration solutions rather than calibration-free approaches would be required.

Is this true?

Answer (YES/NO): NO